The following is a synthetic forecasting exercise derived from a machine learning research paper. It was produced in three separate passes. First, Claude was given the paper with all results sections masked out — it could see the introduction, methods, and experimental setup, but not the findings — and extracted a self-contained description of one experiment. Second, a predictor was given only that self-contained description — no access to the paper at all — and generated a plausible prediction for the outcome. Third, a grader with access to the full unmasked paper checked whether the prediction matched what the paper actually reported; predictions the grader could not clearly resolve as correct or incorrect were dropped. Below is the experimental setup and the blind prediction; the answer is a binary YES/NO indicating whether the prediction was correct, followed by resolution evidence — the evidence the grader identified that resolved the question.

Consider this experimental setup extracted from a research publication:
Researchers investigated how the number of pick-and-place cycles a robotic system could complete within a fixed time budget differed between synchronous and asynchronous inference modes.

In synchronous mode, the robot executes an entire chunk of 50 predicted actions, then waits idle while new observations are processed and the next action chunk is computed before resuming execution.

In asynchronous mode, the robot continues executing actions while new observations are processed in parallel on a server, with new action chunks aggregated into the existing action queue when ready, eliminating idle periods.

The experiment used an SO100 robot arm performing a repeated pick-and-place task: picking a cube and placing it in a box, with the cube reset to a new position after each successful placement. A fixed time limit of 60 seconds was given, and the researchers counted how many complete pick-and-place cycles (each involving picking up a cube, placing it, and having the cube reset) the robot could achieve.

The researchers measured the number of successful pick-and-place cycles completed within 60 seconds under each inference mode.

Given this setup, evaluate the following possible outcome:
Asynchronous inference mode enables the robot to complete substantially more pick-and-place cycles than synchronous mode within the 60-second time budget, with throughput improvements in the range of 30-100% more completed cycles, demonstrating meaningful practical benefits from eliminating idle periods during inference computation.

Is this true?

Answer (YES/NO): NO